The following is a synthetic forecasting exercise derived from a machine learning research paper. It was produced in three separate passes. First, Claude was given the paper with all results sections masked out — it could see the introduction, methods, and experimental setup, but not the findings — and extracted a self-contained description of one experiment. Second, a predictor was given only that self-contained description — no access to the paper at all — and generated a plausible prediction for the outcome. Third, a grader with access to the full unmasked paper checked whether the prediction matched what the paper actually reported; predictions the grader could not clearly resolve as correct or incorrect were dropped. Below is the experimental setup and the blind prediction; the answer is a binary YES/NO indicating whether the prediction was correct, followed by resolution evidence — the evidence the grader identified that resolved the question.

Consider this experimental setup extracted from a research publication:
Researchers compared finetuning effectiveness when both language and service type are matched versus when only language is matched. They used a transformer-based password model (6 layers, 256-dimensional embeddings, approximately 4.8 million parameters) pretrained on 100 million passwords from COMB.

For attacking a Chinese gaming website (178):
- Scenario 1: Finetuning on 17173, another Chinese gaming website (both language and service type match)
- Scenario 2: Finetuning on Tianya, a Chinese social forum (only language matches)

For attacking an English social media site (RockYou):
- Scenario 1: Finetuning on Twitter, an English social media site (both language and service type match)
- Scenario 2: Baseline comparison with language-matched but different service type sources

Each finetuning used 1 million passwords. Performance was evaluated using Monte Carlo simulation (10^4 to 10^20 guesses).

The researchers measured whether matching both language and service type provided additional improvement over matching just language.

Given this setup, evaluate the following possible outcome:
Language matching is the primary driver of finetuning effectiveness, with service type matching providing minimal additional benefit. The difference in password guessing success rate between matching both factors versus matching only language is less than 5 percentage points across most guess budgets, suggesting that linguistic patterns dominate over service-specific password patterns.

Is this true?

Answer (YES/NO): YES